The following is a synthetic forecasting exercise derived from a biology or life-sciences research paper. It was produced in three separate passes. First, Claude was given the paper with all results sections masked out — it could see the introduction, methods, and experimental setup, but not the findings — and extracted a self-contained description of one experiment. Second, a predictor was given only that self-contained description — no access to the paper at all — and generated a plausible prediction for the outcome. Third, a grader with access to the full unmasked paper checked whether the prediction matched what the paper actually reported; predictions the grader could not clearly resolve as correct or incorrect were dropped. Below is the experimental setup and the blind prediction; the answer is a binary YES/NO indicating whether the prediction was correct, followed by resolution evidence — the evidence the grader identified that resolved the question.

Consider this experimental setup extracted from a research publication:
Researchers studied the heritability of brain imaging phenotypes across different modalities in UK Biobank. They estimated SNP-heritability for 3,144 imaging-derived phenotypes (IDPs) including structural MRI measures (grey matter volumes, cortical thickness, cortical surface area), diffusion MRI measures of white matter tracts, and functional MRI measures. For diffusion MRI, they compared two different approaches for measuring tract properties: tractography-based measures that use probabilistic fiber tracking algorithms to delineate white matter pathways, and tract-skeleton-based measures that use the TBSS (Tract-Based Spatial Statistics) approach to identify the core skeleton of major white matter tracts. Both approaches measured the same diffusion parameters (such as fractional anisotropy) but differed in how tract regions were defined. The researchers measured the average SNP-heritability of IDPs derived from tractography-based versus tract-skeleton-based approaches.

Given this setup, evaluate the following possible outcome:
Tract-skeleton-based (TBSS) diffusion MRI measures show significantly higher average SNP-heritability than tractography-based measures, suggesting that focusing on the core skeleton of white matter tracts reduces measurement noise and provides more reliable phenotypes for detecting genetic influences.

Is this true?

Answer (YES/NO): YES